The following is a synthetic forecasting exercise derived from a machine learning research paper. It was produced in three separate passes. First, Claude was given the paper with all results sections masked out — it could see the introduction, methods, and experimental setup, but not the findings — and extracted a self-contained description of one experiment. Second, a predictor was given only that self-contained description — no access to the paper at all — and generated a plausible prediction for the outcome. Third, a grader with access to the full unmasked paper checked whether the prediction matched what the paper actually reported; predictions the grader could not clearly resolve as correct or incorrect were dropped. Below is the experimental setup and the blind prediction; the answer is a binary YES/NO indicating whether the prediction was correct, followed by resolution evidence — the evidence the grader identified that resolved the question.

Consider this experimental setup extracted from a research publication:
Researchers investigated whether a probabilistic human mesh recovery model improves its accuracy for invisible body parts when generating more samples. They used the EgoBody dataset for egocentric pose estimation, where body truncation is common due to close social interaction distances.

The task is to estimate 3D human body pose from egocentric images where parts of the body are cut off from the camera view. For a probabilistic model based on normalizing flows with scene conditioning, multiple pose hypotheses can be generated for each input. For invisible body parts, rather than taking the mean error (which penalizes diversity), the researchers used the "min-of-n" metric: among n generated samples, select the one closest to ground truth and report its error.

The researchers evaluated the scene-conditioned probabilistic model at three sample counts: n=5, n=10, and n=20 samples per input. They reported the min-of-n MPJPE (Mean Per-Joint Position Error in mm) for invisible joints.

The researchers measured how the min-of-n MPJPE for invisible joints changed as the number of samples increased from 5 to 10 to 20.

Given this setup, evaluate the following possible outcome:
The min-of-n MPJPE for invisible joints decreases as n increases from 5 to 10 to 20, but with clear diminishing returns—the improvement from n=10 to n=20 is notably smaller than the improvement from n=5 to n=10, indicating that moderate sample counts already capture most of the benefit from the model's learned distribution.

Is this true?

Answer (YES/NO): NO